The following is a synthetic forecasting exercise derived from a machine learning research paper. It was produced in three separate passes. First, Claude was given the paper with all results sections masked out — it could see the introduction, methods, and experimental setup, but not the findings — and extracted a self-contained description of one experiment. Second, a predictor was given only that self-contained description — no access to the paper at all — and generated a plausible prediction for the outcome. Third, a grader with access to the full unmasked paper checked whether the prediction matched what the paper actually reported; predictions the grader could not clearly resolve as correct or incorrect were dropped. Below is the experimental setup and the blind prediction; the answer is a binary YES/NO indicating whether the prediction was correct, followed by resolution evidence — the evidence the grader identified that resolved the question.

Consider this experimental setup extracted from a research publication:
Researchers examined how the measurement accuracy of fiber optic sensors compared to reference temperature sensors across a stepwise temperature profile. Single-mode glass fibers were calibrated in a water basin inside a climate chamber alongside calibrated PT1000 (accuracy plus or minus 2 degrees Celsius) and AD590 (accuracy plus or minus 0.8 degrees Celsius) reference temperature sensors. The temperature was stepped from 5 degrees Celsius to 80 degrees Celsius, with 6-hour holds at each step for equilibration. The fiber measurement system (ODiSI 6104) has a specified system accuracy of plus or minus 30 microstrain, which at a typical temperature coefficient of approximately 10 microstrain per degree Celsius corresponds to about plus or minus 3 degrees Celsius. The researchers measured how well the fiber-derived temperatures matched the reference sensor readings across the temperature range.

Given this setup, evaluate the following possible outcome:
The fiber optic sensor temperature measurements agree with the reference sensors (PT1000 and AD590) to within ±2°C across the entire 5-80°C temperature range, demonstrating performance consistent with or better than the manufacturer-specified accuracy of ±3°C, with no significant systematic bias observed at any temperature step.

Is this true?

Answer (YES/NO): YES